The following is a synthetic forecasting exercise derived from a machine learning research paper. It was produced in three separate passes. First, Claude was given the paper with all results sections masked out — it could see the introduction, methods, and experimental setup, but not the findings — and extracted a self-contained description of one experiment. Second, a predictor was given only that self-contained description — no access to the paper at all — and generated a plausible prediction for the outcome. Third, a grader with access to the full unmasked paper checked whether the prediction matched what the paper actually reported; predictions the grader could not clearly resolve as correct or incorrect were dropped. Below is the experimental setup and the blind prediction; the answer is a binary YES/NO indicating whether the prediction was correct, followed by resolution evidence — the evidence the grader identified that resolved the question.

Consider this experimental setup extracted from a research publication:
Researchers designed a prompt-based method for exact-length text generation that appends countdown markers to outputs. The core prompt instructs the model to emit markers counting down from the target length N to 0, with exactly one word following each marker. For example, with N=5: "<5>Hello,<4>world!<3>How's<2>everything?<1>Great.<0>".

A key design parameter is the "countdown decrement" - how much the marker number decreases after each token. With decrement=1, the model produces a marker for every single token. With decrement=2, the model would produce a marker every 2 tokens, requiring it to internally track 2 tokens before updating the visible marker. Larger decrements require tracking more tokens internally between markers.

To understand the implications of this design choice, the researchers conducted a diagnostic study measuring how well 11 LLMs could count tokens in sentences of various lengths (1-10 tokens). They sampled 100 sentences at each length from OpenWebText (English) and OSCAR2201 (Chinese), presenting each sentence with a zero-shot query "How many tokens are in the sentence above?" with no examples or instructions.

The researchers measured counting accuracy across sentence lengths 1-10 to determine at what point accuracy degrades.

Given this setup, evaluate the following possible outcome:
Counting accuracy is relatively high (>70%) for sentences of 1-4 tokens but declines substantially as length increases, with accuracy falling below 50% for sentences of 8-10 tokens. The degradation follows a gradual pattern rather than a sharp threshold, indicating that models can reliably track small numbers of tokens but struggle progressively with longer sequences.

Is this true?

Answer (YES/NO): YES